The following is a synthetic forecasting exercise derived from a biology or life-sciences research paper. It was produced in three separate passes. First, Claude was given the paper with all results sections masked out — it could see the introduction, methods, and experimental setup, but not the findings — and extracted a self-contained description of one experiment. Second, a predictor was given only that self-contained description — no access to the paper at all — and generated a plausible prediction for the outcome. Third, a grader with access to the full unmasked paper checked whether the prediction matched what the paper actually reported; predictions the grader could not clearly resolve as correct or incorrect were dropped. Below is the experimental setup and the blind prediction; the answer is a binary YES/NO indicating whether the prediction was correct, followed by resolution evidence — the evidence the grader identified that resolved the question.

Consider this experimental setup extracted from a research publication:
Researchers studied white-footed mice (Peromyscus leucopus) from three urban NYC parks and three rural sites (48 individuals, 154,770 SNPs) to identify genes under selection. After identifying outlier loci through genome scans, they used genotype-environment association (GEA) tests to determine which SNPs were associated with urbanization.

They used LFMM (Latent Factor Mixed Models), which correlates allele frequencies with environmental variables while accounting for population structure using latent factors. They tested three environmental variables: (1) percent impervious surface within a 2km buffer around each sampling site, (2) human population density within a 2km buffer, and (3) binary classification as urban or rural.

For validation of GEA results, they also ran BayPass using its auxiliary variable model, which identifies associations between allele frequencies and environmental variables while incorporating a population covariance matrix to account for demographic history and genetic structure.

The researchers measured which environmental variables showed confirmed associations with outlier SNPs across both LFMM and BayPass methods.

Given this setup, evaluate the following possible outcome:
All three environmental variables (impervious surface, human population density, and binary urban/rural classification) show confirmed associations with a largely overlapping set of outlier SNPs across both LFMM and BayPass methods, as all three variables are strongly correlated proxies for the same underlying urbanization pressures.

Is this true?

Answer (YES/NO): NO